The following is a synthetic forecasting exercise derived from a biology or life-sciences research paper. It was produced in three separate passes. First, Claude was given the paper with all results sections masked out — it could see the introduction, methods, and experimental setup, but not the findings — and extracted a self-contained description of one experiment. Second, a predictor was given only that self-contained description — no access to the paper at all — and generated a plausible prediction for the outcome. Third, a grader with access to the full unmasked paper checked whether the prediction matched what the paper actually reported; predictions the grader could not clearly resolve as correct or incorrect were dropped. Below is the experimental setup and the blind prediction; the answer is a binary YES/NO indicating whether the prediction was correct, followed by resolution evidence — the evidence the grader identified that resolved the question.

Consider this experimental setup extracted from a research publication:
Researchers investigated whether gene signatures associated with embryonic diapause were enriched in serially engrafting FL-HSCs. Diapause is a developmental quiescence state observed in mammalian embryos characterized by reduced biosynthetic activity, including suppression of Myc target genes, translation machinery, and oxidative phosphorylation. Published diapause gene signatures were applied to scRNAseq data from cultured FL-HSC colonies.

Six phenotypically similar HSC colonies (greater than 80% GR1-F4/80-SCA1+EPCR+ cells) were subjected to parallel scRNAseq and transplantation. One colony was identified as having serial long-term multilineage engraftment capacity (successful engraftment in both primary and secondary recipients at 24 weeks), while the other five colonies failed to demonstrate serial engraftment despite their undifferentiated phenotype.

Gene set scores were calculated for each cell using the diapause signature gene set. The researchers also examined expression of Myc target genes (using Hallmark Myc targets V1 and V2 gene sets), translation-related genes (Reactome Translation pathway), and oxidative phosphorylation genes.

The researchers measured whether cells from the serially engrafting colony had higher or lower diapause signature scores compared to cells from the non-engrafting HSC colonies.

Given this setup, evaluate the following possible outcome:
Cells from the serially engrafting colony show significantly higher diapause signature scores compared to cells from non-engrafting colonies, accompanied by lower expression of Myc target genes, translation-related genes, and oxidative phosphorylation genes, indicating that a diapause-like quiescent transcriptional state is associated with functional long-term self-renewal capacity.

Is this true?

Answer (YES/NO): YES